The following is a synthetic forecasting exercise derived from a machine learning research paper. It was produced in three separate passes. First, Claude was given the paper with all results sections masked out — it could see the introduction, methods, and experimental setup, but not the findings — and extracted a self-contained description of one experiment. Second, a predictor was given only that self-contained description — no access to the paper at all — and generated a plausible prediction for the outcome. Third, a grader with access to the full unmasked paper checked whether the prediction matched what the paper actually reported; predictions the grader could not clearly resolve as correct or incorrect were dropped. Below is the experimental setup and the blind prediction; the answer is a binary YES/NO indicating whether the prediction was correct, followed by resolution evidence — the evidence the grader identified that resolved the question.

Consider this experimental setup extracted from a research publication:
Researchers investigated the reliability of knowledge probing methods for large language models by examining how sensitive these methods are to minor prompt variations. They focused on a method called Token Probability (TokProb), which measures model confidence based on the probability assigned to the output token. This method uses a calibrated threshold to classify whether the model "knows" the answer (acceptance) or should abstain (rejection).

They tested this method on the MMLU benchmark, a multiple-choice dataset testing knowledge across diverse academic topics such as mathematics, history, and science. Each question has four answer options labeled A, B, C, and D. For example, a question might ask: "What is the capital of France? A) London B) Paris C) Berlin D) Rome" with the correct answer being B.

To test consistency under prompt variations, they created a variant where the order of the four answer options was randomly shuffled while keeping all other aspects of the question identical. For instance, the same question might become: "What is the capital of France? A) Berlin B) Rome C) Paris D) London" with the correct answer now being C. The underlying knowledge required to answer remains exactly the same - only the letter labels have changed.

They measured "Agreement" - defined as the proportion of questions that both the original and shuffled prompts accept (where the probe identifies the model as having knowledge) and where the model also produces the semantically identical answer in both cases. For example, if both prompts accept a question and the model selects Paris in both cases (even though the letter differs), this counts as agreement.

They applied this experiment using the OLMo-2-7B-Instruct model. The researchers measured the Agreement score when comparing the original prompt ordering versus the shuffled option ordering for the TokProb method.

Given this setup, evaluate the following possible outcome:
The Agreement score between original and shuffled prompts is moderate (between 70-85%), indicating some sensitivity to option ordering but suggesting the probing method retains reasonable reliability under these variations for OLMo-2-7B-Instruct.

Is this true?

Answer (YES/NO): NO